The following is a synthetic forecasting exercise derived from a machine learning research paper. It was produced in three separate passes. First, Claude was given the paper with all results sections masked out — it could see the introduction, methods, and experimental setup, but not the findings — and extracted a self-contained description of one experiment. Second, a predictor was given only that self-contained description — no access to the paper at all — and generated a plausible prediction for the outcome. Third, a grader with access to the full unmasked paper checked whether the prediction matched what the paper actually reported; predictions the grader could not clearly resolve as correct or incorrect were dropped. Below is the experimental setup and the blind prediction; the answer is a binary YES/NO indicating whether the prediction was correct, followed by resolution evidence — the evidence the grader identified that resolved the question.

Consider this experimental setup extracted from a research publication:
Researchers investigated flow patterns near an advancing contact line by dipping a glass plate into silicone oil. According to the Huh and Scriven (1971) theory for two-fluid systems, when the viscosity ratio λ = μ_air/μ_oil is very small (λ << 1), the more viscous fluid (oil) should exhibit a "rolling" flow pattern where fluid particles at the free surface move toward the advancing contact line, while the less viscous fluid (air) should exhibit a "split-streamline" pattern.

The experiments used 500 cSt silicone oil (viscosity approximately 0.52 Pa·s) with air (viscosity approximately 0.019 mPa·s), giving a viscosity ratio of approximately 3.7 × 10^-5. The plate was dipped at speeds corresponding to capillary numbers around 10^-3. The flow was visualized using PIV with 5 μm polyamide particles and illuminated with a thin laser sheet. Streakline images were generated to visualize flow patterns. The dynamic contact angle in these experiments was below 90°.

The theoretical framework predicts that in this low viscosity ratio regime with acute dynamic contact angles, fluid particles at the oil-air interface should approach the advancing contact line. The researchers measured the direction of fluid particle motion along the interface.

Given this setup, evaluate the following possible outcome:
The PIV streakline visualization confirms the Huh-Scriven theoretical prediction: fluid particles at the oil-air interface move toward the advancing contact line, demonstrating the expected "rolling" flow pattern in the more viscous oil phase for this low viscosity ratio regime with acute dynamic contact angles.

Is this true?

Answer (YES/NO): YES